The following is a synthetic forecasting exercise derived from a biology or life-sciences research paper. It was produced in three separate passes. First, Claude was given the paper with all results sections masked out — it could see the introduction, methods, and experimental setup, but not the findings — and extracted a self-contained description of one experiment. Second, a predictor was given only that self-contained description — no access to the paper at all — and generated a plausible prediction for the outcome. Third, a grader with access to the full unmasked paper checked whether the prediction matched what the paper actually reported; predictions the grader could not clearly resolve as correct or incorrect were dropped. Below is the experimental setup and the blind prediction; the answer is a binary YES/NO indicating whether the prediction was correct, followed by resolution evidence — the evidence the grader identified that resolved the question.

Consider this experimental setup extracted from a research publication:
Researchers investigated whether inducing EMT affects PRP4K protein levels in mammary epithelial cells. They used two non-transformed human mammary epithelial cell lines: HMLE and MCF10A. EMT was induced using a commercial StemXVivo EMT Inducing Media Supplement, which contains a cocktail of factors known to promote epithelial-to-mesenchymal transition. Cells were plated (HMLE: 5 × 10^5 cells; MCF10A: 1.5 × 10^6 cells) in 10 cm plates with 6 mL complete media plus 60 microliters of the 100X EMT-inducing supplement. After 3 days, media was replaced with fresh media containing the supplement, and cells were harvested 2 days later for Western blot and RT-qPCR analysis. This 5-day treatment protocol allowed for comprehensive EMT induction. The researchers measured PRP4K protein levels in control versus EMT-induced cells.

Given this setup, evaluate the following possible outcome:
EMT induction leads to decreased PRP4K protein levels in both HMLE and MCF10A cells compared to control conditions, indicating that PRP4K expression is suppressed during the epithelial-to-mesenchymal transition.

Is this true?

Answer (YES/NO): YES